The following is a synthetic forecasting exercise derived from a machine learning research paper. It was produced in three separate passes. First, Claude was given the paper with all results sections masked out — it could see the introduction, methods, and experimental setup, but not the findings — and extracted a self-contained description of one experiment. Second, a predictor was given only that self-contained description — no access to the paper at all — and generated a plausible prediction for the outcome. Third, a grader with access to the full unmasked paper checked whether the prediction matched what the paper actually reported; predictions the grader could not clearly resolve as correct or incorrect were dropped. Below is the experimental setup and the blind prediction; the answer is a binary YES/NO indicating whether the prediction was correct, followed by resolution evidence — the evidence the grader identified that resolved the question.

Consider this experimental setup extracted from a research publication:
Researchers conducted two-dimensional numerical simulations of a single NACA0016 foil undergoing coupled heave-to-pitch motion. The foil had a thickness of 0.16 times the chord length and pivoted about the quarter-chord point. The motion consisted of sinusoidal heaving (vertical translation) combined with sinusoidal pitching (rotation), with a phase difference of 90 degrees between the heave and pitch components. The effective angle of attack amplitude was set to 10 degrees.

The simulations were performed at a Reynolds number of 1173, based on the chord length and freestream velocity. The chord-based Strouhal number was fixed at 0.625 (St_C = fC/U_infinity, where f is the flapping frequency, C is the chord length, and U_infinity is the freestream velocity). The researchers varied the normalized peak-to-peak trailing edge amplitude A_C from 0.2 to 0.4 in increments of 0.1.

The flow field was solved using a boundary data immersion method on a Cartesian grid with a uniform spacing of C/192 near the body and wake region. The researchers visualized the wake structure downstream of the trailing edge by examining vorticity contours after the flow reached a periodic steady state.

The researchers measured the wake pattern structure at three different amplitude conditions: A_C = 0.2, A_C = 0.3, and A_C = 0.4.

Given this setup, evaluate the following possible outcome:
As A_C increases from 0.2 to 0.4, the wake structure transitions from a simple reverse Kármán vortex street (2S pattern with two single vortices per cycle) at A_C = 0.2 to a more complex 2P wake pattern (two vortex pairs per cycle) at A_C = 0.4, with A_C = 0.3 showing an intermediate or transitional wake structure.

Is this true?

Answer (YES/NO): NO